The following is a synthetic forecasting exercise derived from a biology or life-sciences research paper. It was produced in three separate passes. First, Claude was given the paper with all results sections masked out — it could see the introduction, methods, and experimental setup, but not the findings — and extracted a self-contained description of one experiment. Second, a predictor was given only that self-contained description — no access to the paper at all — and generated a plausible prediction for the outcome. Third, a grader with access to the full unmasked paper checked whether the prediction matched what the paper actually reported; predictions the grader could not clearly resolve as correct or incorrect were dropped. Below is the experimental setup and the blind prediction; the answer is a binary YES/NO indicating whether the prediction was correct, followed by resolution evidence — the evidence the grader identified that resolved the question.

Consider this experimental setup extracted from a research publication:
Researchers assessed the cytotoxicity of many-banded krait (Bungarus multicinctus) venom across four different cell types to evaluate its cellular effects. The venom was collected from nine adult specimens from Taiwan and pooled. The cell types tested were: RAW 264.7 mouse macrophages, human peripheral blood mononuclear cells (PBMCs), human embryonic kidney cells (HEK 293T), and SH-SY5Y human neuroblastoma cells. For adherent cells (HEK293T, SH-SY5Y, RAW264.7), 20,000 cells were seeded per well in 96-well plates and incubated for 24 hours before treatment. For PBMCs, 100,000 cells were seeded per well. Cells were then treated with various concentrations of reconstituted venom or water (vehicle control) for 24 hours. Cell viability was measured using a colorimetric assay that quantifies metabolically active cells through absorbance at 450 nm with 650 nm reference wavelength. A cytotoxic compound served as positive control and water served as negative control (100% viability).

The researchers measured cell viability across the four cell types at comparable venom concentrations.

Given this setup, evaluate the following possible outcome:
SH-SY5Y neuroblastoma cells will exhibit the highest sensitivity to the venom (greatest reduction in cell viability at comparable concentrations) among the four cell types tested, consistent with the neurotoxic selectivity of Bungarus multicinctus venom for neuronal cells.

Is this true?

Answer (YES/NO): NO